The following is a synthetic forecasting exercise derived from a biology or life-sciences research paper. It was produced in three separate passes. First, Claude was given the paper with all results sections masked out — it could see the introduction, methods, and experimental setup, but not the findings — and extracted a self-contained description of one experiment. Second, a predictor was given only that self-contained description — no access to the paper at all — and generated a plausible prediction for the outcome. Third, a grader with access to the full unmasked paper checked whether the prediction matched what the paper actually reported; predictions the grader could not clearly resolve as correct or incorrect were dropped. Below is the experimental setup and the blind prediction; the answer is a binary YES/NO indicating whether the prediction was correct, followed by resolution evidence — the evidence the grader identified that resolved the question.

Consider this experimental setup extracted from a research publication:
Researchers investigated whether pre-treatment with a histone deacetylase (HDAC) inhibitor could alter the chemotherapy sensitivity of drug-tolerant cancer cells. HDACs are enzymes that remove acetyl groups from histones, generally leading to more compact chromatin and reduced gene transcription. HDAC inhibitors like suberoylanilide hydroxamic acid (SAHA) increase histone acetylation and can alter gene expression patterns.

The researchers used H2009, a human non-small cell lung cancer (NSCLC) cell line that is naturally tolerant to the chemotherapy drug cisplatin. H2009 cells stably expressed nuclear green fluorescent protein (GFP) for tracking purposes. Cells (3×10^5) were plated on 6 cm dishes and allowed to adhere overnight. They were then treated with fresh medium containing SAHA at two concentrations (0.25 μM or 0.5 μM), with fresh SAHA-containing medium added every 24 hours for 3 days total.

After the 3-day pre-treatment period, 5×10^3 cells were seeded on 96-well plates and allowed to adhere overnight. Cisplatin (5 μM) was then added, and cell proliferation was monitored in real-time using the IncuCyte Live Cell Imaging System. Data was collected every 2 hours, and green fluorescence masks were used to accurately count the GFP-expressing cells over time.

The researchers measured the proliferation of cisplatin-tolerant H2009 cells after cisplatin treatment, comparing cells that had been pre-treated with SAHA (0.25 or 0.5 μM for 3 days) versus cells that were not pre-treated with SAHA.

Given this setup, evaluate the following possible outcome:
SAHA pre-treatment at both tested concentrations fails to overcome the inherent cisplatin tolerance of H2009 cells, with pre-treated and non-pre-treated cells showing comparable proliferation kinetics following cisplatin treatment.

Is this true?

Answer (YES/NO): NO